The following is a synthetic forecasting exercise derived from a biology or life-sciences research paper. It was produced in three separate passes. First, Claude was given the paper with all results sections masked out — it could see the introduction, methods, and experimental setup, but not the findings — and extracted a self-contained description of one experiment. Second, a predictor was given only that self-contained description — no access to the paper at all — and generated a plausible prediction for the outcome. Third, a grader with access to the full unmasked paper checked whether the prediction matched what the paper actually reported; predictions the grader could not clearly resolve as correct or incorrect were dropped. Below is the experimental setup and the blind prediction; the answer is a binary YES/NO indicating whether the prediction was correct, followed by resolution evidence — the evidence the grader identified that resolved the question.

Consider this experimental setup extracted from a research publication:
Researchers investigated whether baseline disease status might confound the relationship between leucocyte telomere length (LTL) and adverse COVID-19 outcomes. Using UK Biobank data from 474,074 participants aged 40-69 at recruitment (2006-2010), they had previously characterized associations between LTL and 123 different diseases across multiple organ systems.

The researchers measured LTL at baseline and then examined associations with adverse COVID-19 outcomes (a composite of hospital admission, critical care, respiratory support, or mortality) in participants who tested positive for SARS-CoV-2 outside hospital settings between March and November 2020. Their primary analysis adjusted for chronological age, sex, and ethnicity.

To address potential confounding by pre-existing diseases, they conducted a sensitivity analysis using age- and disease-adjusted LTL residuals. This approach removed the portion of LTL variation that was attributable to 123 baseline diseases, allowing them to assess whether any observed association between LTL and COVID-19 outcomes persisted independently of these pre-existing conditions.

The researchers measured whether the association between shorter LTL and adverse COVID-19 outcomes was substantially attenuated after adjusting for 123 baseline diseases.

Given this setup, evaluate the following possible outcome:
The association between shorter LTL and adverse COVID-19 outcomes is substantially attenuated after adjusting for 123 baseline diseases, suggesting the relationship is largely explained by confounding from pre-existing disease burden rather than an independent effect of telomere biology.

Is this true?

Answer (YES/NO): NO